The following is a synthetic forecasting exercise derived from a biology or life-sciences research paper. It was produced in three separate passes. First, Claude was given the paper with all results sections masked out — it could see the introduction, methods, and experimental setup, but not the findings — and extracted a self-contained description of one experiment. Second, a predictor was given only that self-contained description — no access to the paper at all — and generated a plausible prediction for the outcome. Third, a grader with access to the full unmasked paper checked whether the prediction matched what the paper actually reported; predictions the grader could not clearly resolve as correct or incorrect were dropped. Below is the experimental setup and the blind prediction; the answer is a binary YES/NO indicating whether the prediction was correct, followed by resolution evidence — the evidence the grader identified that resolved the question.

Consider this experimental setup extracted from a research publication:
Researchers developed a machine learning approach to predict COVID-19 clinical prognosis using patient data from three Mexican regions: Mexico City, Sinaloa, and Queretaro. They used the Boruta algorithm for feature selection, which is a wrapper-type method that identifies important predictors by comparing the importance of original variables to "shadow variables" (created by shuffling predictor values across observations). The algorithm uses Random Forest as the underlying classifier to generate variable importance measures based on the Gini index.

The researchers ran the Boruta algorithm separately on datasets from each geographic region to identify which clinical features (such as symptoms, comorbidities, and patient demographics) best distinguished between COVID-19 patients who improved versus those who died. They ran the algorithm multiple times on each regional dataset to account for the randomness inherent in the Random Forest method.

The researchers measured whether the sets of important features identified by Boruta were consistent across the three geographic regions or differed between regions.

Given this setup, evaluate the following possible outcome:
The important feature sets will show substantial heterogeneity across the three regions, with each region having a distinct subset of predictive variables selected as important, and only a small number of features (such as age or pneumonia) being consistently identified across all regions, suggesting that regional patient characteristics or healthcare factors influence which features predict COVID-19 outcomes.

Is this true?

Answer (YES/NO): YES